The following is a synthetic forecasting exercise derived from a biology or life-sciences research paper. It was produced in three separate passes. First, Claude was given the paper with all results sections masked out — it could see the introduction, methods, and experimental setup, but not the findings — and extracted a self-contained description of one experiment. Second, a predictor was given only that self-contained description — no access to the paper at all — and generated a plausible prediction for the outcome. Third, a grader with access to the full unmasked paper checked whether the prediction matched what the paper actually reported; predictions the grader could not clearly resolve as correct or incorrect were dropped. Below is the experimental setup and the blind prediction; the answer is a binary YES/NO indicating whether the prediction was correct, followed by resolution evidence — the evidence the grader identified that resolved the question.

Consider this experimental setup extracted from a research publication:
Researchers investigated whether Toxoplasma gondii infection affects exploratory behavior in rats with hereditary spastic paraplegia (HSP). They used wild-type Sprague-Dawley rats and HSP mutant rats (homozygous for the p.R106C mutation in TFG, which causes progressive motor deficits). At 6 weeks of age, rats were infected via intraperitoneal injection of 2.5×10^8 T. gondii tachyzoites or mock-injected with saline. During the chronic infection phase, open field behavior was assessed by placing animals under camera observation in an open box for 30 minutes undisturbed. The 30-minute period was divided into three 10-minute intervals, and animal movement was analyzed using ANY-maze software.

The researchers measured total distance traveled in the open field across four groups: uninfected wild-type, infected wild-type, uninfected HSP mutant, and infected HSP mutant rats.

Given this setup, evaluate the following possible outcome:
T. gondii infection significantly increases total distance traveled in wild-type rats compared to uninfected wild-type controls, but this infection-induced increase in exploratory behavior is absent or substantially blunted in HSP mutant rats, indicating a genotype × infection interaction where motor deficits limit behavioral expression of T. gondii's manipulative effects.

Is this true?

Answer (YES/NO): NO